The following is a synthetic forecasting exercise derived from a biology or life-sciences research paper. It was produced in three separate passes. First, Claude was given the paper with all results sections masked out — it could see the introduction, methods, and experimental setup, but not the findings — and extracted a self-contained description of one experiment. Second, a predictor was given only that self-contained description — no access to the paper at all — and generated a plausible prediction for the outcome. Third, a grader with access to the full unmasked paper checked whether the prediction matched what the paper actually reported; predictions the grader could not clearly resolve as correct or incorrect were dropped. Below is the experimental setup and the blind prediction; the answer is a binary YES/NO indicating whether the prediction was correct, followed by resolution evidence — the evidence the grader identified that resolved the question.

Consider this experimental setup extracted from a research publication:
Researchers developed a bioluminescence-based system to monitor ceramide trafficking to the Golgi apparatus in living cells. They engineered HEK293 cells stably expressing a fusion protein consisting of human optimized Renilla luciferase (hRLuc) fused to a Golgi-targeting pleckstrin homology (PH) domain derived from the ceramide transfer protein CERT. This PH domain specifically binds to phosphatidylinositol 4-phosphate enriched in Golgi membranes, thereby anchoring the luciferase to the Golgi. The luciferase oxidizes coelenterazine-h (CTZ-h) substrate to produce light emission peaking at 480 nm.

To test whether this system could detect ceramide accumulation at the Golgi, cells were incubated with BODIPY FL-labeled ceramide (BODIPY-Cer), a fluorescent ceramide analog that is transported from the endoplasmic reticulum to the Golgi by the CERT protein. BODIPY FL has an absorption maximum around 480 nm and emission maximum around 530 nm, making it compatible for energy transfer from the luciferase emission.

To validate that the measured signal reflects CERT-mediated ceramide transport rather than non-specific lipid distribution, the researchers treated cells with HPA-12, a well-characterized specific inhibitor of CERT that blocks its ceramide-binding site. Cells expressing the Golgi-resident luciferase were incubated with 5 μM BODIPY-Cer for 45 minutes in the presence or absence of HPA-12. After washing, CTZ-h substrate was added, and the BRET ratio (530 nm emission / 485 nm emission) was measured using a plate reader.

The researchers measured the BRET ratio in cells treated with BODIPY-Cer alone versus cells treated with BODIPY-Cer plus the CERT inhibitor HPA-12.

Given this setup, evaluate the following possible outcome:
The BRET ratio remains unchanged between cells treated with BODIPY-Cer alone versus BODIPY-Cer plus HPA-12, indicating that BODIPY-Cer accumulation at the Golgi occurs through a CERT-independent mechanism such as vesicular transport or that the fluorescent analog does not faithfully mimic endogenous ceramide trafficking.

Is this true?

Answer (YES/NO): NO